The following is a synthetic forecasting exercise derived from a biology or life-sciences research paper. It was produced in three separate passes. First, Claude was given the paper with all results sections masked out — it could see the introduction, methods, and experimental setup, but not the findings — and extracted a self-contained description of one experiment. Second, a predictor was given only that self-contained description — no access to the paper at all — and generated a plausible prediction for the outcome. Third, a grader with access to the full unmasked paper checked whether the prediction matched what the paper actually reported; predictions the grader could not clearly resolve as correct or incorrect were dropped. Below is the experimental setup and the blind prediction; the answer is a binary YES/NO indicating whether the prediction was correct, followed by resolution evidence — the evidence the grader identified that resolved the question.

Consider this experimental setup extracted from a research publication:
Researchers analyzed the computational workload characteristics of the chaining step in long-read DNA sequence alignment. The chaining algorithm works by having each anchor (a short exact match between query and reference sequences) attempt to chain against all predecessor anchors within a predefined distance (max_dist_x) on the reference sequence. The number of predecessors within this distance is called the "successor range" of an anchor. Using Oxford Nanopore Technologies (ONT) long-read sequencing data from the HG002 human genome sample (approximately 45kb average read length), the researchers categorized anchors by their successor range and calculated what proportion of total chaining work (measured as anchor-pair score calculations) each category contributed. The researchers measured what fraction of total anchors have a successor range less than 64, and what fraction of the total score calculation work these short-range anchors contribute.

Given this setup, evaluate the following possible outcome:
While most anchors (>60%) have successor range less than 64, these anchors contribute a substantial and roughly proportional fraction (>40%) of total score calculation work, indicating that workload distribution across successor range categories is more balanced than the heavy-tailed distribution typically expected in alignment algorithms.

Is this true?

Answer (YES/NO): NO